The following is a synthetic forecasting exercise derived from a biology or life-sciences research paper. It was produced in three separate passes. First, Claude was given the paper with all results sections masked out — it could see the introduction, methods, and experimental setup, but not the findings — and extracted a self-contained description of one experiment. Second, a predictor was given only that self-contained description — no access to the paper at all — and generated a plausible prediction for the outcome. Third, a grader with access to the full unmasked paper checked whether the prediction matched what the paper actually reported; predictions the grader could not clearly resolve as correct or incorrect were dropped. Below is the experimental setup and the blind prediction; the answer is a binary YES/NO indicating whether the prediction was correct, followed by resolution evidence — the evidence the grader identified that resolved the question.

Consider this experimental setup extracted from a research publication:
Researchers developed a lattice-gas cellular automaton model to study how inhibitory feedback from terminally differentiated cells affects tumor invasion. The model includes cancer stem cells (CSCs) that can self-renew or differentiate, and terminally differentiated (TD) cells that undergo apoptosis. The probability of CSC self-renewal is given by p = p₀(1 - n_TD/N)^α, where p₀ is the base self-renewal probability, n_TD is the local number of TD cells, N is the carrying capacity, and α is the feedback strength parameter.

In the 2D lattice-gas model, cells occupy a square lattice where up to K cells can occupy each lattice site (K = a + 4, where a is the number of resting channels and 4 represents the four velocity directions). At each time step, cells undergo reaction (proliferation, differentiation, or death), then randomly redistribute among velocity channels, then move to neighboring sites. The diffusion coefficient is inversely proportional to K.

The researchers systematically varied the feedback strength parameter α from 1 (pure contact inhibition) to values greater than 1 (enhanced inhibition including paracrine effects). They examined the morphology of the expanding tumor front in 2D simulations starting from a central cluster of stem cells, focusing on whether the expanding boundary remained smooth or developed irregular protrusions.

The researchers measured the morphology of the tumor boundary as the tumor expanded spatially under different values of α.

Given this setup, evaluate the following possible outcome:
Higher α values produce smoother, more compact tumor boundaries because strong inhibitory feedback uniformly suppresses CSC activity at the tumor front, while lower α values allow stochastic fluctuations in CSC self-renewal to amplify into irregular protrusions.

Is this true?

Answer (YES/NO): NO